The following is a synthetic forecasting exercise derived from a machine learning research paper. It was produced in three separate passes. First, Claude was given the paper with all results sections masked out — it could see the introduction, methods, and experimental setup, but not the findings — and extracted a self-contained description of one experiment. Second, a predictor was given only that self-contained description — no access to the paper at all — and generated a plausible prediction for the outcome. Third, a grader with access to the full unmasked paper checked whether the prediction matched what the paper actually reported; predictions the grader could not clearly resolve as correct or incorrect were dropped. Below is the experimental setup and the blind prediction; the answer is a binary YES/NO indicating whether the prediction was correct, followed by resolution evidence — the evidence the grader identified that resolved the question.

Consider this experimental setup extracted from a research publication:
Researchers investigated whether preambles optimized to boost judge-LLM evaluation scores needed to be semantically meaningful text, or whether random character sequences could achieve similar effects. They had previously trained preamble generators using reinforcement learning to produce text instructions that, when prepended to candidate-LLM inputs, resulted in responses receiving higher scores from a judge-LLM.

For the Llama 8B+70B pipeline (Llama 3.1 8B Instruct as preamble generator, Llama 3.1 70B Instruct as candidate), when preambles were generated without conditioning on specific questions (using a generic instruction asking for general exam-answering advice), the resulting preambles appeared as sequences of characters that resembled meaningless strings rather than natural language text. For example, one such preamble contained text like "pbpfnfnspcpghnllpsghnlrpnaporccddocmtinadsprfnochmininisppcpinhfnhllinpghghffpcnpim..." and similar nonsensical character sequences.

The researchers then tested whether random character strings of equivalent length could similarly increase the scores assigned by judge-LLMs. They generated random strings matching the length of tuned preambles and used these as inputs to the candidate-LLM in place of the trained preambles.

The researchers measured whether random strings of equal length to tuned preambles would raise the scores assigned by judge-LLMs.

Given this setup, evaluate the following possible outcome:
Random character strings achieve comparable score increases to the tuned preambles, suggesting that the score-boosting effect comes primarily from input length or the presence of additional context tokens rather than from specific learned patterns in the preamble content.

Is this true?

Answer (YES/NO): NO